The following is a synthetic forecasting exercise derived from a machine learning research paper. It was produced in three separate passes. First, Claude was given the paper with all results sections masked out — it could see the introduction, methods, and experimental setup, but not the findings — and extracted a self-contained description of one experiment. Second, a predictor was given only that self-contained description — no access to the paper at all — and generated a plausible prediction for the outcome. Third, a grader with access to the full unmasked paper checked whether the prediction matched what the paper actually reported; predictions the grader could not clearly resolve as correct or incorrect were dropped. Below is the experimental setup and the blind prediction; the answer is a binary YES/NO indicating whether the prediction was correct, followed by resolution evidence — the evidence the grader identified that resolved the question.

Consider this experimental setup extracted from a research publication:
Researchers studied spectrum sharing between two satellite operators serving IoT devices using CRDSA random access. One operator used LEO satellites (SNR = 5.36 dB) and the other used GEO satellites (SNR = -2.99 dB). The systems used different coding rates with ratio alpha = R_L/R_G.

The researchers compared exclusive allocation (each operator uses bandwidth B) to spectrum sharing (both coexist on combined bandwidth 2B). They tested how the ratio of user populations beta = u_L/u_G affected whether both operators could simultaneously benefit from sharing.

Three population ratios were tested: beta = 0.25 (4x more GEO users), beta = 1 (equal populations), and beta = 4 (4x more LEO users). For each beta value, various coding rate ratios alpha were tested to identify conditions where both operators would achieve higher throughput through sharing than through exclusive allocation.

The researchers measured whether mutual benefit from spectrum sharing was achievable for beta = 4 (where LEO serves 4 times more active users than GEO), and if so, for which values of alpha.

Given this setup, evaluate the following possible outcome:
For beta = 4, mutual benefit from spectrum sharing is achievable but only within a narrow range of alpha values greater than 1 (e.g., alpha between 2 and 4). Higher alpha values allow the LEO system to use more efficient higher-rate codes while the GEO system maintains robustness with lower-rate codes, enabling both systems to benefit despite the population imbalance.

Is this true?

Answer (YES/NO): NO